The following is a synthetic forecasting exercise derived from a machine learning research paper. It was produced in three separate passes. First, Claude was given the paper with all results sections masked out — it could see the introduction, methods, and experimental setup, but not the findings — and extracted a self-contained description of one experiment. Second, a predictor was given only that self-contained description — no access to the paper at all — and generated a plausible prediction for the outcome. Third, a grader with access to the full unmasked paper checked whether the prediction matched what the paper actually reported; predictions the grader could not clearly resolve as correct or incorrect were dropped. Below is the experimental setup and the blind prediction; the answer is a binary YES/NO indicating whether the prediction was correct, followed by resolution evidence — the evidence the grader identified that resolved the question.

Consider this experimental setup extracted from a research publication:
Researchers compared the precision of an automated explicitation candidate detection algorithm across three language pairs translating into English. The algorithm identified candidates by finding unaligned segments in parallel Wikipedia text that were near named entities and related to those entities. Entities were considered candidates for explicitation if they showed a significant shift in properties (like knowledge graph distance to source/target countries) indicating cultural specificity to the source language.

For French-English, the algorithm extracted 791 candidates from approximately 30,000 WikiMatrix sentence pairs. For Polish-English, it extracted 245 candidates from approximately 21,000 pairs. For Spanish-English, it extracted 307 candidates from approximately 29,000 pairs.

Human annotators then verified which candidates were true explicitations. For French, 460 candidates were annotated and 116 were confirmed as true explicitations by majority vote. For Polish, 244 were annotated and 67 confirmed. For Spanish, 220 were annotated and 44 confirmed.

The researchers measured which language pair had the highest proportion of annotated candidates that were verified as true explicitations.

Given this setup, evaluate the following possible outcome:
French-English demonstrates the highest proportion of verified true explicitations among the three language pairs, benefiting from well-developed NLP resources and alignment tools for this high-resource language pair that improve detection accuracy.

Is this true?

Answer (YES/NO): NO